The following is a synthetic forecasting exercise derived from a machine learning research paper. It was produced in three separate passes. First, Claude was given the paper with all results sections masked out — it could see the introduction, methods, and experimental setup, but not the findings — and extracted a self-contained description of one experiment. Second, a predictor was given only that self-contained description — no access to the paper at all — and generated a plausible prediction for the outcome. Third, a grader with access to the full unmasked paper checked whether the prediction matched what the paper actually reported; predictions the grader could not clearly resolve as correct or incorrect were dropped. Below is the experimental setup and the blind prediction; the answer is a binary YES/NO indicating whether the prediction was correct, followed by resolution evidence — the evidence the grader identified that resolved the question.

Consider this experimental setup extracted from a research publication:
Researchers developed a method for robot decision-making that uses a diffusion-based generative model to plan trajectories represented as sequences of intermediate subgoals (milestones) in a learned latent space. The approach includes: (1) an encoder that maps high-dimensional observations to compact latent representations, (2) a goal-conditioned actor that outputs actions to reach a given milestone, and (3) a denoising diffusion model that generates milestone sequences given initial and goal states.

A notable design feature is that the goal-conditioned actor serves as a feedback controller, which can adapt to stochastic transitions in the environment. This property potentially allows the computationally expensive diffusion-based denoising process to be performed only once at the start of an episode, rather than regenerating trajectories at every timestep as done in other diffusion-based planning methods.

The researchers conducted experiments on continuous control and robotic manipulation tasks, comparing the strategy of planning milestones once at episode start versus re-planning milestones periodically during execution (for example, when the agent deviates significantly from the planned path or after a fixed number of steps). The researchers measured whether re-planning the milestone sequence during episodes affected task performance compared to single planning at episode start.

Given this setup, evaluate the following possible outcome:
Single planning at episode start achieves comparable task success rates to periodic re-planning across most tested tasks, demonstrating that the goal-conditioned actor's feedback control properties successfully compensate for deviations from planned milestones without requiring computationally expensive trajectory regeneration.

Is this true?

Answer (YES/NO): NO